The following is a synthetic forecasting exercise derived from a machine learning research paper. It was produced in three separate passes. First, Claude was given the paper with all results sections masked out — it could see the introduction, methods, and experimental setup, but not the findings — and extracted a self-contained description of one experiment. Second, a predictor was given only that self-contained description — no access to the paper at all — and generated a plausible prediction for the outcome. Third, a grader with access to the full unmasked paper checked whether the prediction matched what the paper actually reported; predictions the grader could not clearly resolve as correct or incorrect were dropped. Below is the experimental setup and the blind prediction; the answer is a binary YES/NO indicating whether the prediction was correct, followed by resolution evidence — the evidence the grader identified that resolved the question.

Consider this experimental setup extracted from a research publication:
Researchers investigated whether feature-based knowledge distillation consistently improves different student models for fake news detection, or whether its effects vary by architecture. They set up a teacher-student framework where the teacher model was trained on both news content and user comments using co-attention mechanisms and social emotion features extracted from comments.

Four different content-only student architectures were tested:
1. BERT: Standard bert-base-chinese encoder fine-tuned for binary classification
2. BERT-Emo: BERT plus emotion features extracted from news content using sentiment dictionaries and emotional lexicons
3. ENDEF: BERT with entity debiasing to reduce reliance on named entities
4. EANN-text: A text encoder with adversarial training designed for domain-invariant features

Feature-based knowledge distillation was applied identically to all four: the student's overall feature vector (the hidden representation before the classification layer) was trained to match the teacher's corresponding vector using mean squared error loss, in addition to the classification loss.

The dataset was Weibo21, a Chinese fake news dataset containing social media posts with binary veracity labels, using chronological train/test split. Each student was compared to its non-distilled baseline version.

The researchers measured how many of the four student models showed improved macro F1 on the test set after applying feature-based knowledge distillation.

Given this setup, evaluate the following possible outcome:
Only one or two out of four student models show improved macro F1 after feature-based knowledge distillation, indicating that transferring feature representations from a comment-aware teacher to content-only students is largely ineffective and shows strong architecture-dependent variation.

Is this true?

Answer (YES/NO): YES